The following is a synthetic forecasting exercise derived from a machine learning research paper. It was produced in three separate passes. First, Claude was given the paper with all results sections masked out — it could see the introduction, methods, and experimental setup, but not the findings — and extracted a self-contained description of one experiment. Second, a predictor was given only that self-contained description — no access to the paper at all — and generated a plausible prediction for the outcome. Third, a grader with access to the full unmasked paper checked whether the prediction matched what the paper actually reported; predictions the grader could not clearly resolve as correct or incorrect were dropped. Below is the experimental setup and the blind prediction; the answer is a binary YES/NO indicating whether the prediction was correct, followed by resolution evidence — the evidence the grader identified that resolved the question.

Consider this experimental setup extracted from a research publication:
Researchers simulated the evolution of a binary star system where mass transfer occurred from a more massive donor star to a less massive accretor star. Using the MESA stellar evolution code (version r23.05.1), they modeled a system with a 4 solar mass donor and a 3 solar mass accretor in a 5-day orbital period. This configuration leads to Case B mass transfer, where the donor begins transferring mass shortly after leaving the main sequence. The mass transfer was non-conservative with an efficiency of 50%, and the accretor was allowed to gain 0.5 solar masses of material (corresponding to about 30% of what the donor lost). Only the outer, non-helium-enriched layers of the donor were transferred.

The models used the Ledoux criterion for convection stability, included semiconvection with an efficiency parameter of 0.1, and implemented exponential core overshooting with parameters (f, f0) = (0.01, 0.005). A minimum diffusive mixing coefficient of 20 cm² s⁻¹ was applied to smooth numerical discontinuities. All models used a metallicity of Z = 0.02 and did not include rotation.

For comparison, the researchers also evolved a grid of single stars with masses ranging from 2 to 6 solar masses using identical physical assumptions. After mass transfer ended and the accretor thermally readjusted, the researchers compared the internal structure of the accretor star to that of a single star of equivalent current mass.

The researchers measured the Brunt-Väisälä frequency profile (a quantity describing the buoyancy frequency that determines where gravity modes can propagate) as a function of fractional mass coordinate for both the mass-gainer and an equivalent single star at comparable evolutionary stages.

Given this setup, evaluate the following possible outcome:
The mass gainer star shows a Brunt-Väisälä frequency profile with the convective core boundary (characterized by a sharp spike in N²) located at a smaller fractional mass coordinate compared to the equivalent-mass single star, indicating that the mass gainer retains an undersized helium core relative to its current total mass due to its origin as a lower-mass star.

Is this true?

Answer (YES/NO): NO